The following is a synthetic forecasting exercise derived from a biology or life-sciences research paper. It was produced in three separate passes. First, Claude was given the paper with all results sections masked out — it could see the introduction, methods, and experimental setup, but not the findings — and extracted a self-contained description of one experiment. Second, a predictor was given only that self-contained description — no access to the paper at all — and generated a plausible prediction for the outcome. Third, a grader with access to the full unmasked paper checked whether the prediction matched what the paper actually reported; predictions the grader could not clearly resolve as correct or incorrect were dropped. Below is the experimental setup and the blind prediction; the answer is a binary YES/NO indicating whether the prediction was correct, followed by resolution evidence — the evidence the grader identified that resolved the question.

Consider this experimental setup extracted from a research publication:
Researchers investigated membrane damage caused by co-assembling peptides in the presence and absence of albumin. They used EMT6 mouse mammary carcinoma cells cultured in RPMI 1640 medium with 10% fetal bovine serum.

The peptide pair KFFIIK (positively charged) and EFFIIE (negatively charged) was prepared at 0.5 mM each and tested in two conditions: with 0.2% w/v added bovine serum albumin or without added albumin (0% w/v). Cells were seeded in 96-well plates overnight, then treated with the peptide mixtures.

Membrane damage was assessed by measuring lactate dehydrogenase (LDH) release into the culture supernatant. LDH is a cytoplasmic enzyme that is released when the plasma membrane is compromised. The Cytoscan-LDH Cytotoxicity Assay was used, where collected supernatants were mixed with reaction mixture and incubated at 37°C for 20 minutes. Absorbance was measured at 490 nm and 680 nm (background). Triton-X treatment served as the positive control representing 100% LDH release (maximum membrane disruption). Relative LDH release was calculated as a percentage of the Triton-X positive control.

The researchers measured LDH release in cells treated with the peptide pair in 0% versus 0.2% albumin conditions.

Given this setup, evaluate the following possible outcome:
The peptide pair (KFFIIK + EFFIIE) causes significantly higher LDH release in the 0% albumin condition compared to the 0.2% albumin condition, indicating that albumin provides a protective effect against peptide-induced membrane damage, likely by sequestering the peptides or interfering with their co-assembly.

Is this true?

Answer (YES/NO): NO